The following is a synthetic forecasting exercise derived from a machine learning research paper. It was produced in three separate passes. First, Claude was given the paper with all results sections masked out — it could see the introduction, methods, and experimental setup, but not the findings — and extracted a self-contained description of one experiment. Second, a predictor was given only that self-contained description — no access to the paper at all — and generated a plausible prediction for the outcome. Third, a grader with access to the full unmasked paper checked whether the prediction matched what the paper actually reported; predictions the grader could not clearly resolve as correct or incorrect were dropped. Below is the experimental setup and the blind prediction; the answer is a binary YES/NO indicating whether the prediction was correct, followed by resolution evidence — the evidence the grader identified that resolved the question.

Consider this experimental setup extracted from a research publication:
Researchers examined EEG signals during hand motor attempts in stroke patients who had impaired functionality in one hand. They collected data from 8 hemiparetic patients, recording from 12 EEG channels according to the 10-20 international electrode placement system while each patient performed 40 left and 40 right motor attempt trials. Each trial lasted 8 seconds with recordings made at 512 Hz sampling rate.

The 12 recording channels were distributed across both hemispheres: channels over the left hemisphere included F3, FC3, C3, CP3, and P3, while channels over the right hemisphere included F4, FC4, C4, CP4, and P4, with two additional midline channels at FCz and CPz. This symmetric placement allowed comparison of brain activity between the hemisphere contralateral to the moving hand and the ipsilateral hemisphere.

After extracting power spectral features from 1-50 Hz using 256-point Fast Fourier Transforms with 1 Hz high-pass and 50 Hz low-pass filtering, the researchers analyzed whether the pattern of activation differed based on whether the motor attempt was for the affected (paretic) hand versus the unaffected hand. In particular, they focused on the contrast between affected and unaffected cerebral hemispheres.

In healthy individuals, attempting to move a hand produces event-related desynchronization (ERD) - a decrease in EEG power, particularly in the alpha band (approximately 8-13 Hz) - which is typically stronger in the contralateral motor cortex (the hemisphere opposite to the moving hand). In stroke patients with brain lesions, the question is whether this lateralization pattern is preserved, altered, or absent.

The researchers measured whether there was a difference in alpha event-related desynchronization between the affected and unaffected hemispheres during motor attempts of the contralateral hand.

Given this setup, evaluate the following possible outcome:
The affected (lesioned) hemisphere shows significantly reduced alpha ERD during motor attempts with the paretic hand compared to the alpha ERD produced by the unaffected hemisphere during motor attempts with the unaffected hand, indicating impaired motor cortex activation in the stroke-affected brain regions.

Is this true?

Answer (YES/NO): YES